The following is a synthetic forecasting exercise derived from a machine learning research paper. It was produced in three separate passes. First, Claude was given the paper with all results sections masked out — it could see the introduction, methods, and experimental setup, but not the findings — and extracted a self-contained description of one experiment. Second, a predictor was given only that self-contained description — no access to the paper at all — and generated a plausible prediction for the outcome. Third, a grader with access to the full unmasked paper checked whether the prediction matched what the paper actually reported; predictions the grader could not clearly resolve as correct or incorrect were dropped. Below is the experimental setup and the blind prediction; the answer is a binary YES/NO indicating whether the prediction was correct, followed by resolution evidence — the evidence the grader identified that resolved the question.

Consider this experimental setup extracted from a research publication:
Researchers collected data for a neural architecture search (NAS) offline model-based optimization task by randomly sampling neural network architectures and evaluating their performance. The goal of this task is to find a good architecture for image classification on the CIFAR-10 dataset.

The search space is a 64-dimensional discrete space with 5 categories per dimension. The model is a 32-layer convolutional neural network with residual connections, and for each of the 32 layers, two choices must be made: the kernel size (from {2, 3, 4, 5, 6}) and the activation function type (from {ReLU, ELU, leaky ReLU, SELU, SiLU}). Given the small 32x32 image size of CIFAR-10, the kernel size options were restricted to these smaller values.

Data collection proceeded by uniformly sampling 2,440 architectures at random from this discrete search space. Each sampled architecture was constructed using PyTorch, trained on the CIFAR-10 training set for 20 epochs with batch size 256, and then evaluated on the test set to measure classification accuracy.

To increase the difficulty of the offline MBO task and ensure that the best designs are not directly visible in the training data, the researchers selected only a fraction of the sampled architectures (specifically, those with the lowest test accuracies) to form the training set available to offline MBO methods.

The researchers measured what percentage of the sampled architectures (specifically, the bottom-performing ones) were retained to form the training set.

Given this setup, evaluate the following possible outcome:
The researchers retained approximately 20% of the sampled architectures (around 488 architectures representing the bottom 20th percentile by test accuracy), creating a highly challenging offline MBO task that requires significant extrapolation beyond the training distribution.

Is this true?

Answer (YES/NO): NO